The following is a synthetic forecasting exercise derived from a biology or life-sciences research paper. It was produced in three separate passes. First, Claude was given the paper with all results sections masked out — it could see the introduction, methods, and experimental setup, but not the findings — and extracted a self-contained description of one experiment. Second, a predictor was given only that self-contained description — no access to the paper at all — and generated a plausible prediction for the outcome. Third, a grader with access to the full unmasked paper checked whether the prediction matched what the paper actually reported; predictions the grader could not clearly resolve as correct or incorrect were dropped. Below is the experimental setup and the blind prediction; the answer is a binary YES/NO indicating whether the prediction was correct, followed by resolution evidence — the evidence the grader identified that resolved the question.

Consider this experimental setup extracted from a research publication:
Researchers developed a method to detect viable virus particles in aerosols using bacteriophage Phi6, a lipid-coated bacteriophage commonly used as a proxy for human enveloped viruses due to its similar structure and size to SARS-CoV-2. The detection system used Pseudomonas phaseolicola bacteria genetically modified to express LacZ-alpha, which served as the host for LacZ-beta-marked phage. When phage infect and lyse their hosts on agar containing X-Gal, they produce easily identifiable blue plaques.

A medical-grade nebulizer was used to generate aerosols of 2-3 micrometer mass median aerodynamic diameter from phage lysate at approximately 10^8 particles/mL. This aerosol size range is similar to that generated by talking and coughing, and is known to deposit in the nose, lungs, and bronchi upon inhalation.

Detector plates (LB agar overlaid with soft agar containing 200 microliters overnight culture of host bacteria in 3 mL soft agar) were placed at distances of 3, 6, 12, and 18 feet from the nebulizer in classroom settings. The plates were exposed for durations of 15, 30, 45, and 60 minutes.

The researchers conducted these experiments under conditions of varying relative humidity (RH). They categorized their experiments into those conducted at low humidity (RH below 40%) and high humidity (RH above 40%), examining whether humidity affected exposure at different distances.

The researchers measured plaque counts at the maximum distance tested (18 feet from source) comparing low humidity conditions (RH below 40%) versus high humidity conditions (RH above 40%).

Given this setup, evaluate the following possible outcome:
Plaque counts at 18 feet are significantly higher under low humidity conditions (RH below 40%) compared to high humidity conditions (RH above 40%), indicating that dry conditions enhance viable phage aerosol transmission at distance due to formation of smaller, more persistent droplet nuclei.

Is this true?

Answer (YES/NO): YES